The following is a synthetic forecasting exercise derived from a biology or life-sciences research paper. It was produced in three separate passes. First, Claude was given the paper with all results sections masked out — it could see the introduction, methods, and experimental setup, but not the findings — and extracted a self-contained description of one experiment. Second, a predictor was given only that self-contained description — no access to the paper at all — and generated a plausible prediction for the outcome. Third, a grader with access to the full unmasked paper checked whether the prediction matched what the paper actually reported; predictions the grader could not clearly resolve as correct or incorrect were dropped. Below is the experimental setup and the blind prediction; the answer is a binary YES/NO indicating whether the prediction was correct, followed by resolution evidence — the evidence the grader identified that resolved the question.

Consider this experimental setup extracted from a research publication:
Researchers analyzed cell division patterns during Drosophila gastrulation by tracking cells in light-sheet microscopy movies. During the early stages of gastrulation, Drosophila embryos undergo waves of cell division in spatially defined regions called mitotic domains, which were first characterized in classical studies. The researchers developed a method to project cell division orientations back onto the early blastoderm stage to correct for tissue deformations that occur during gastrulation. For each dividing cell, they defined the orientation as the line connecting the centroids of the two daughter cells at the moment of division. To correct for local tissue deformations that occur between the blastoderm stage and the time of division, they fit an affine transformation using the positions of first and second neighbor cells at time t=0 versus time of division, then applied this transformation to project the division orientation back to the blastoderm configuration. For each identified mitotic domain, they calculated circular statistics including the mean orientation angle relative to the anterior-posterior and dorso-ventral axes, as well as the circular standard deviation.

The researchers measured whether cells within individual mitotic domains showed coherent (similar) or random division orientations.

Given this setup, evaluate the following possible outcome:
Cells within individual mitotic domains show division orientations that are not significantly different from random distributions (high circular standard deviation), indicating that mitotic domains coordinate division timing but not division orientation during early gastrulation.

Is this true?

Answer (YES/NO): NO